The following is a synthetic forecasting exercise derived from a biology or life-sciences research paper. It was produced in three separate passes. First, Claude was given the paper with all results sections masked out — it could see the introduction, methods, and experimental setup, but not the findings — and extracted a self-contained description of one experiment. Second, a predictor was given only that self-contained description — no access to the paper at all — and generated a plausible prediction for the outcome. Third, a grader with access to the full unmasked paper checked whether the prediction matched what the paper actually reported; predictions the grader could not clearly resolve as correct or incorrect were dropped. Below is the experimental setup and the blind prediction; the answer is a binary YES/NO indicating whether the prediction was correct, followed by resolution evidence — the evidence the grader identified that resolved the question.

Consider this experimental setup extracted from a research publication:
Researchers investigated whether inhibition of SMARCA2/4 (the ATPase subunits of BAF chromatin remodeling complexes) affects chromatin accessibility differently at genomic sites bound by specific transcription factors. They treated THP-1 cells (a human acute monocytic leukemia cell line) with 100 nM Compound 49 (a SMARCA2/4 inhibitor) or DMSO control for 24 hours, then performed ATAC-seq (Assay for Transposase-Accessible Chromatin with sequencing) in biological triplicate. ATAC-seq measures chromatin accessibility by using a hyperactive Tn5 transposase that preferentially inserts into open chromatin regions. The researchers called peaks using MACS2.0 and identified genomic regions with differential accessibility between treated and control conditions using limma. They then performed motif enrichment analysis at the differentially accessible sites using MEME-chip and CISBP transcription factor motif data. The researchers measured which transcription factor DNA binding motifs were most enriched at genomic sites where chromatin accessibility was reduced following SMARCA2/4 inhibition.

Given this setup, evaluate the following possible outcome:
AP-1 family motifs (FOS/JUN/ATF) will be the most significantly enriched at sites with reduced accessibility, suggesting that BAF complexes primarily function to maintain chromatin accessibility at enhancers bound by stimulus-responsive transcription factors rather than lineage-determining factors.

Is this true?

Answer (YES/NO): NO